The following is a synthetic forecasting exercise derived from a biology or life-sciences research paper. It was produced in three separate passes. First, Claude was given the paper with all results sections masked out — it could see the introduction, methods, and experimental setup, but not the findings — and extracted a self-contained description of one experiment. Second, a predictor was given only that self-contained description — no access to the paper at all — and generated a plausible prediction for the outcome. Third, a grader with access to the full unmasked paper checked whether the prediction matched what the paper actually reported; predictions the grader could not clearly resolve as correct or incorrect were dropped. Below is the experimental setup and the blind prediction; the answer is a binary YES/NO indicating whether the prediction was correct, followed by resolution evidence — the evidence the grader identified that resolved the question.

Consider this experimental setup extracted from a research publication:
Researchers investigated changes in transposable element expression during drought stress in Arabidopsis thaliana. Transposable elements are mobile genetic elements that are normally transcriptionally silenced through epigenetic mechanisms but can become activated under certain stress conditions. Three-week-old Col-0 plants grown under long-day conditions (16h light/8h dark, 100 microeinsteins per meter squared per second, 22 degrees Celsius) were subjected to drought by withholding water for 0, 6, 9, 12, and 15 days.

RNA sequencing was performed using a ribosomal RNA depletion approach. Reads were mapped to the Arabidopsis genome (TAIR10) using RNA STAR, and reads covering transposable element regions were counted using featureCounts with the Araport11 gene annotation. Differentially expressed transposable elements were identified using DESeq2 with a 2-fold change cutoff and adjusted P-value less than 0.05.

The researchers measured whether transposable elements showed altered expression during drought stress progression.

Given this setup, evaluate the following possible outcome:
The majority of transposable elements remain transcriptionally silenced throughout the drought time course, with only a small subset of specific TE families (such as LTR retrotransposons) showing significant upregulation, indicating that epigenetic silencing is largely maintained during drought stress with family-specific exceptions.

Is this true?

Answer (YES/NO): NO